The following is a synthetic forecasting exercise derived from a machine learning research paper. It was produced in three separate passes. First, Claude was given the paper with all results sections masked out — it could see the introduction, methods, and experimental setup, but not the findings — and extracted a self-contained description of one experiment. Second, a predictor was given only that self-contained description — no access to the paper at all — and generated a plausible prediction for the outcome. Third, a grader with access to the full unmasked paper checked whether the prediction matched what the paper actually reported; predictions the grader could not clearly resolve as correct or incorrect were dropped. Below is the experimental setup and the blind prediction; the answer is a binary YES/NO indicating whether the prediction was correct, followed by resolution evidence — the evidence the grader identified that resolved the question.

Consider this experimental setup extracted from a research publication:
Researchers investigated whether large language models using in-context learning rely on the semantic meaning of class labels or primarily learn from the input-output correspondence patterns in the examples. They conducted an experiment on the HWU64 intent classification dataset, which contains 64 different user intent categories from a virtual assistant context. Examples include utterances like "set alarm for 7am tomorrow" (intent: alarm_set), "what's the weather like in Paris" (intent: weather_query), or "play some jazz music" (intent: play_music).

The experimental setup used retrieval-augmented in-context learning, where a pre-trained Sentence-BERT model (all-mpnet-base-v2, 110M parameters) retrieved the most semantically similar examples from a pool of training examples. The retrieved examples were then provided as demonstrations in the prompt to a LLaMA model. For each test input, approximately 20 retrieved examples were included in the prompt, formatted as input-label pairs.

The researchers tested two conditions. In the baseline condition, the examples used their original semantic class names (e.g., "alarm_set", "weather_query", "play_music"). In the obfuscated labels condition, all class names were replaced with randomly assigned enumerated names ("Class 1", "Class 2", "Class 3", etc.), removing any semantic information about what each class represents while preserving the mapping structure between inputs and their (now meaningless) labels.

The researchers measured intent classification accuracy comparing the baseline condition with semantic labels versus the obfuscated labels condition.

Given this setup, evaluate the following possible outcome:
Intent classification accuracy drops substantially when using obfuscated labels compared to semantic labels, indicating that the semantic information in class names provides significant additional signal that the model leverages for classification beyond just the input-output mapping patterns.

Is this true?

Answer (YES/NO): YES